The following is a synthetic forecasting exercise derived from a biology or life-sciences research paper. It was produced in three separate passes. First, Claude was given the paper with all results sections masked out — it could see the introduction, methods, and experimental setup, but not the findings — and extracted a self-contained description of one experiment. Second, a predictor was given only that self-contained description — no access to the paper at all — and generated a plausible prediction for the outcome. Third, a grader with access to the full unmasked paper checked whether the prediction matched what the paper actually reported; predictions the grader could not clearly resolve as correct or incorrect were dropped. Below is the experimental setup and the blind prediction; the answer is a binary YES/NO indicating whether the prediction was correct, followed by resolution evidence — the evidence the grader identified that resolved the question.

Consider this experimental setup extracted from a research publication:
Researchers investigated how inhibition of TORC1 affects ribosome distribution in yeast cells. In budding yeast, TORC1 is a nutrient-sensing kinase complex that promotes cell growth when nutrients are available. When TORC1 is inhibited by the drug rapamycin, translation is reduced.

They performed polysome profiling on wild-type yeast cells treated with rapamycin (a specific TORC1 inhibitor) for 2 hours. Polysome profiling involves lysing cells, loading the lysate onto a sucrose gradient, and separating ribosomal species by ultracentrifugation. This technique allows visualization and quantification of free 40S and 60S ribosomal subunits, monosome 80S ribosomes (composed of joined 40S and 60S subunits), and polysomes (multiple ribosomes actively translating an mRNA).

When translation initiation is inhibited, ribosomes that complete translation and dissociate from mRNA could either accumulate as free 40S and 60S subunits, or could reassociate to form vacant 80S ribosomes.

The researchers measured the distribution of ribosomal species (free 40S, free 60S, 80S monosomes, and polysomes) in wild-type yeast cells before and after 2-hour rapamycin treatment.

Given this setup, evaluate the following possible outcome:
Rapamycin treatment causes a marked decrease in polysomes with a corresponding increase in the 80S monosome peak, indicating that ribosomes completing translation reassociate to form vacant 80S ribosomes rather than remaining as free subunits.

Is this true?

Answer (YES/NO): YES